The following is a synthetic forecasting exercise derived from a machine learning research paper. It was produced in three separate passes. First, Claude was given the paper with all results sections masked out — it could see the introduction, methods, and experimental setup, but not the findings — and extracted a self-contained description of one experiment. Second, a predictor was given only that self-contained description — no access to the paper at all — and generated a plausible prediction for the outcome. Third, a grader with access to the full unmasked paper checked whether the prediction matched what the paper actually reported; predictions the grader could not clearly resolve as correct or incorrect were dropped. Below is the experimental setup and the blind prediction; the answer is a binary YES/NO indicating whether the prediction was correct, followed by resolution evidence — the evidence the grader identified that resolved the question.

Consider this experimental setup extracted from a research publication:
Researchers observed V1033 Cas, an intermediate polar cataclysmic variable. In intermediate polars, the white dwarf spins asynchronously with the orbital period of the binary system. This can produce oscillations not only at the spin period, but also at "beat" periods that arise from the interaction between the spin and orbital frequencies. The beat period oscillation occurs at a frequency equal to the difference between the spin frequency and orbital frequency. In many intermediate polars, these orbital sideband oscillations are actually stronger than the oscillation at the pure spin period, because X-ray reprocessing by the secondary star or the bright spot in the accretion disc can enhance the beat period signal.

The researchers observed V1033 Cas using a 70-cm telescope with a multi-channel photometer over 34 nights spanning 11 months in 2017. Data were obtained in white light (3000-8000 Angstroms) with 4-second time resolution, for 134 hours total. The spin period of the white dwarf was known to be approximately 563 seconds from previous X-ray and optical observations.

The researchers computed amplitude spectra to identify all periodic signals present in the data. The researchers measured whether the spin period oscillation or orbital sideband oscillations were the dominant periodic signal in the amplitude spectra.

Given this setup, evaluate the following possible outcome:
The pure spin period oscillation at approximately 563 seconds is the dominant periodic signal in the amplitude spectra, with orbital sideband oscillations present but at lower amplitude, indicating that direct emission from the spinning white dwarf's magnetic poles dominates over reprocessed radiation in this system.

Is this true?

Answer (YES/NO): NO